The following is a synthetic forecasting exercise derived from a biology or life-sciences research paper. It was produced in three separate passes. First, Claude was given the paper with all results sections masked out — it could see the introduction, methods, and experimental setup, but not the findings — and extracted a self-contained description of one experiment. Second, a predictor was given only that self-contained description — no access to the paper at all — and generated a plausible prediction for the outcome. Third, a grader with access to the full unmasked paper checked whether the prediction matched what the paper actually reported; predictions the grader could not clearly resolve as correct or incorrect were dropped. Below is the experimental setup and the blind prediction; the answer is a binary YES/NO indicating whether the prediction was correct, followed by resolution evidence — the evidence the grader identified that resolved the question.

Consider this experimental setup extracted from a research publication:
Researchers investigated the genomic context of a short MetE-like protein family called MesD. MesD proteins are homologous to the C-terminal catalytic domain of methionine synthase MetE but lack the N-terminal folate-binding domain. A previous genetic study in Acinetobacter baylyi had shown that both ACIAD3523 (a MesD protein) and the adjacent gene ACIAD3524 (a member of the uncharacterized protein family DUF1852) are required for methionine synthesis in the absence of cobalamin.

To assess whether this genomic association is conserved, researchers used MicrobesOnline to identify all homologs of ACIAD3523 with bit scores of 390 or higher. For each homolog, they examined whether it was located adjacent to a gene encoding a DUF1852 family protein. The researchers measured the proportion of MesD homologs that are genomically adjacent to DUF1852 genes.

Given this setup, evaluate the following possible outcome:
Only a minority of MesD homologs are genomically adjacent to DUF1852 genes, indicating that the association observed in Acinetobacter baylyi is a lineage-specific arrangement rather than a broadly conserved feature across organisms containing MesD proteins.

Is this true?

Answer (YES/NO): NO